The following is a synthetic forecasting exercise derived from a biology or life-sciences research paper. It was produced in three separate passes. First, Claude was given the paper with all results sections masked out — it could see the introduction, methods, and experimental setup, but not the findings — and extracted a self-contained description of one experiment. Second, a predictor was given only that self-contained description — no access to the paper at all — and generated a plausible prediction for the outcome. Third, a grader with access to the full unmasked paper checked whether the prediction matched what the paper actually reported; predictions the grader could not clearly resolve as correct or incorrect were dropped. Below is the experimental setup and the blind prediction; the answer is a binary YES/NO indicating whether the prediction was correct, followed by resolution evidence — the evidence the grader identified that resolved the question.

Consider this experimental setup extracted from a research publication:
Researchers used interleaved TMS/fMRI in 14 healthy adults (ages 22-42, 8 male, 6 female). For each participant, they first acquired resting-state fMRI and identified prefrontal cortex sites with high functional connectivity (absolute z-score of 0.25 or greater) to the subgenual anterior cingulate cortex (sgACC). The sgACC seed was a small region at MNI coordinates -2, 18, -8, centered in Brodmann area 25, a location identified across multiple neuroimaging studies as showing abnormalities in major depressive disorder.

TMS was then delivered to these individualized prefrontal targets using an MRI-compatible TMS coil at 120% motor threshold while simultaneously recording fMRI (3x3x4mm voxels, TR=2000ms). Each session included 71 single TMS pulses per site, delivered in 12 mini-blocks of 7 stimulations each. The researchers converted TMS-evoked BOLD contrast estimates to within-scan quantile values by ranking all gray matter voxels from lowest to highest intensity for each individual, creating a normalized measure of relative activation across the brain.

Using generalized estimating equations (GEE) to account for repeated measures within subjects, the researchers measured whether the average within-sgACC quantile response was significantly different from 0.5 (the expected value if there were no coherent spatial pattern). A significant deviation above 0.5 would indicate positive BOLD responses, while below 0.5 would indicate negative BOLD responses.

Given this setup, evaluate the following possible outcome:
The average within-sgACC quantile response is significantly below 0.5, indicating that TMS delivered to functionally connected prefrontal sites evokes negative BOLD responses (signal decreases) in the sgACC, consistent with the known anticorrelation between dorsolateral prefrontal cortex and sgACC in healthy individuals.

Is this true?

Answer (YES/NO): NO